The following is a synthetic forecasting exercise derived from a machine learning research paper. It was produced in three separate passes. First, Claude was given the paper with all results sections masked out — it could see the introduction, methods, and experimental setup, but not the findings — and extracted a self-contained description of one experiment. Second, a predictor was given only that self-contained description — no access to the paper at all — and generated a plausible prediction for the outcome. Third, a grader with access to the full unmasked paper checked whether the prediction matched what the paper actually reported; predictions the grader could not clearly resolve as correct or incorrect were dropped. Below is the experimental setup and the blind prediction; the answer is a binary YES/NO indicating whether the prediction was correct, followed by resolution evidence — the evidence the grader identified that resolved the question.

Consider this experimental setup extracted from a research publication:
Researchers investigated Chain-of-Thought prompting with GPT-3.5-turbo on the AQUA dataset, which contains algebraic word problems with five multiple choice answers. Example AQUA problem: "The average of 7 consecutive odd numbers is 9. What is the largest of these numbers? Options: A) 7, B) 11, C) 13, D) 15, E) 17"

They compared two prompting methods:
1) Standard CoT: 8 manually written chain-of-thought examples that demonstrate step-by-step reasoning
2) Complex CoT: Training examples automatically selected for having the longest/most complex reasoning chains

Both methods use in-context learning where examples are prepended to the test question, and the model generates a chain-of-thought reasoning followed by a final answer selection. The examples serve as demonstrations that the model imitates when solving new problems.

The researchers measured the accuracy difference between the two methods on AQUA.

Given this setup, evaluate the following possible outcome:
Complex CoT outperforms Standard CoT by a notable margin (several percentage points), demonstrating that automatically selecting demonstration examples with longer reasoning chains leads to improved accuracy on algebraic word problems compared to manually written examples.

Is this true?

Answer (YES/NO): NO